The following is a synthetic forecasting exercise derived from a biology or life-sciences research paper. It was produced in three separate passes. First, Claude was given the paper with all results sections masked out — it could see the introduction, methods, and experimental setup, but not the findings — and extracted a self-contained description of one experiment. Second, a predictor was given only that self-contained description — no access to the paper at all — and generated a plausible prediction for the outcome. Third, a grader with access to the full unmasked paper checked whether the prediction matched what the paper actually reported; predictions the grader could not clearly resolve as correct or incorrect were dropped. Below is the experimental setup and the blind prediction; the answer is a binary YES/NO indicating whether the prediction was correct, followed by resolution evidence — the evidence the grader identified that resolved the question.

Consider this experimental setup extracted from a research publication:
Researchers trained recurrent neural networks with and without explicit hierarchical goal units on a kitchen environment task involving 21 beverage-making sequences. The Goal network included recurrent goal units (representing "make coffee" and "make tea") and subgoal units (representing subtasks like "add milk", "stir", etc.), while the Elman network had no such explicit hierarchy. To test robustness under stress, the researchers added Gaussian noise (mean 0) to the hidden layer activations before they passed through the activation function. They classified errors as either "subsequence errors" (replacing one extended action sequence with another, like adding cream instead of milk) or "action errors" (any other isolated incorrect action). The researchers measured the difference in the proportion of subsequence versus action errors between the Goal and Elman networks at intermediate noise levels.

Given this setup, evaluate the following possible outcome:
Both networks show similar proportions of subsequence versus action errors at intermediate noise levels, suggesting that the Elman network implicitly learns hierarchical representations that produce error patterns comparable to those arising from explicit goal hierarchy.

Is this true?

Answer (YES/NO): YES